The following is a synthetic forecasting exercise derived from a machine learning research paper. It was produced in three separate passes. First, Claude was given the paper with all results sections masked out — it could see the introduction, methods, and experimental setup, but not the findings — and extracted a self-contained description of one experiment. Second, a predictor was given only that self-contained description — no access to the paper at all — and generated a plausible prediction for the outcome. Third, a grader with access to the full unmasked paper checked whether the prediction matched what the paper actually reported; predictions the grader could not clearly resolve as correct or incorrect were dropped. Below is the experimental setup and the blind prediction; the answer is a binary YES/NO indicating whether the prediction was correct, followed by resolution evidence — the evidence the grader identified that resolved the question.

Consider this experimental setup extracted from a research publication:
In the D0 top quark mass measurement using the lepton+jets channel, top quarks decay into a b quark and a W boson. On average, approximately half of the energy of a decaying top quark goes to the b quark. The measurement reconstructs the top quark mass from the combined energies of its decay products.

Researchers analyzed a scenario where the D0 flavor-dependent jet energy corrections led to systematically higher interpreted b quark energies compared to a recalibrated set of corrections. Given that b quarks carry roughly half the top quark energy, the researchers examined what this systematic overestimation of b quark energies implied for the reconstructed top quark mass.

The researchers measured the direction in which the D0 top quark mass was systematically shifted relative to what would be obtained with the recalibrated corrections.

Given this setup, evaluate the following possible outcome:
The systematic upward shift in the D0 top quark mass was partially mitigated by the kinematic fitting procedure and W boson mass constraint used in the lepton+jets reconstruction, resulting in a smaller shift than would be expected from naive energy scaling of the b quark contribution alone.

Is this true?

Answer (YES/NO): NO